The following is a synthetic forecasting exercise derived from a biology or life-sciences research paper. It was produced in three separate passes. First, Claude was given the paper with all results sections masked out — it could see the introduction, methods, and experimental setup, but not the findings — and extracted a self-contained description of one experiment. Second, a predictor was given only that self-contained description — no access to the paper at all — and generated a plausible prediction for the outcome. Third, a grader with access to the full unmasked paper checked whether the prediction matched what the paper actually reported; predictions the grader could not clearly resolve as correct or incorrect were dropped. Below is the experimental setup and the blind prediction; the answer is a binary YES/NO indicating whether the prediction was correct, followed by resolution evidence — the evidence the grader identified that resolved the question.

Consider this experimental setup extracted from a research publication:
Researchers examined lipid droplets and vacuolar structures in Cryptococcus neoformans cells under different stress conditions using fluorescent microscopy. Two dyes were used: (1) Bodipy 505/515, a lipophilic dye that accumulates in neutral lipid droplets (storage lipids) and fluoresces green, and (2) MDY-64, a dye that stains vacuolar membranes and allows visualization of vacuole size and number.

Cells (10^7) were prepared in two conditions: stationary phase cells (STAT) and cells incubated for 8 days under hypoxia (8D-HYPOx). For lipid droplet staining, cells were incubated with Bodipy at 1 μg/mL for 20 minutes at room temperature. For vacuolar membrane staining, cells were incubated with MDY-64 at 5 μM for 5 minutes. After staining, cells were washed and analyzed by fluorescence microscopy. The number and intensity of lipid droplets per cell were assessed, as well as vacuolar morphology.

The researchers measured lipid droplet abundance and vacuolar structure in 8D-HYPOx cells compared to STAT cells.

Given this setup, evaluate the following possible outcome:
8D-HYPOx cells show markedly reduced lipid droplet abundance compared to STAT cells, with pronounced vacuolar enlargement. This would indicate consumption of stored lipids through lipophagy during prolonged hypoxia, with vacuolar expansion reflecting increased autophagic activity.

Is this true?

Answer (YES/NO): NO